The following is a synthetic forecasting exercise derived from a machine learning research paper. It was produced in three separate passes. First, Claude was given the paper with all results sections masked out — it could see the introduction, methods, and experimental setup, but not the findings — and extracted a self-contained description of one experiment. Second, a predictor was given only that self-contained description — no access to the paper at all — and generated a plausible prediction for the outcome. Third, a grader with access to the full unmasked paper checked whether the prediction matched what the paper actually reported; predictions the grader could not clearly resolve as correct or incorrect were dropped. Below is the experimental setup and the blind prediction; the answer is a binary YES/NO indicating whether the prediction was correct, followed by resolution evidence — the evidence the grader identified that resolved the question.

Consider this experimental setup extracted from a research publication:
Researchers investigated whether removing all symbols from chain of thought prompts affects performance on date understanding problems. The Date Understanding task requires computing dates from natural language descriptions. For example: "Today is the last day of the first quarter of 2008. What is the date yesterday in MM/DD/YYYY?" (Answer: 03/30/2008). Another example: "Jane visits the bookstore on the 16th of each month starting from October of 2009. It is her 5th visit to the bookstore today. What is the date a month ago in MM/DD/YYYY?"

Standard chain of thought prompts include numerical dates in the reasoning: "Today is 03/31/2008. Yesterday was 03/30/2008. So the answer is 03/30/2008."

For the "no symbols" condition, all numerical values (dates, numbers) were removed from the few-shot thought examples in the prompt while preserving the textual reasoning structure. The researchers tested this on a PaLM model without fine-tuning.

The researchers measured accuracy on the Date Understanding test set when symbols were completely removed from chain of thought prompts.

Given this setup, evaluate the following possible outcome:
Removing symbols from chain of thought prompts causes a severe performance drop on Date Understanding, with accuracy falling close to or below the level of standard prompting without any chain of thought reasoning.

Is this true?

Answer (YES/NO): YES